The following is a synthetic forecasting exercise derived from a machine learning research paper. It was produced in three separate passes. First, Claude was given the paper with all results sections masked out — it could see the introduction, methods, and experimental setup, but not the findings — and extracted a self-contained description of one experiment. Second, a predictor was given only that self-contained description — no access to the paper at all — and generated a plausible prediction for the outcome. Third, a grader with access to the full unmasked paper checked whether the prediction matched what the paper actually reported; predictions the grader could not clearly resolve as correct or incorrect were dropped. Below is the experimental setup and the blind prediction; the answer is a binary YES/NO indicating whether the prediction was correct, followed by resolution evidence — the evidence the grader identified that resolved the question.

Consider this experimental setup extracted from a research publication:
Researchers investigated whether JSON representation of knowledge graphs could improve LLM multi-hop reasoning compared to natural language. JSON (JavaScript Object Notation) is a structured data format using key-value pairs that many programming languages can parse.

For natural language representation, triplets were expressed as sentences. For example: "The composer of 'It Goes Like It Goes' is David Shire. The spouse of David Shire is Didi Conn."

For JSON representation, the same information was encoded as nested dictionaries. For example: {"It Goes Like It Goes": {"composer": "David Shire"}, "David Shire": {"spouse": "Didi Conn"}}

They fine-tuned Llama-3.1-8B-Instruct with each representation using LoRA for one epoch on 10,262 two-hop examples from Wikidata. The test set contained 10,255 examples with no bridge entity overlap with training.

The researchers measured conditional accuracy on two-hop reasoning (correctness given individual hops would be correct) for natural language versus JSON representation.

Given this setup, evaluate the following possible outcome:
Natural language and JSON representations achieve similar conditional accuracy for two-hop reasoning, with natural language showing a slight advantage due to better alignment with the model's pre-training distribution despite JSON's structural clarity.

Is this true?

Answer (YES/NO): NO